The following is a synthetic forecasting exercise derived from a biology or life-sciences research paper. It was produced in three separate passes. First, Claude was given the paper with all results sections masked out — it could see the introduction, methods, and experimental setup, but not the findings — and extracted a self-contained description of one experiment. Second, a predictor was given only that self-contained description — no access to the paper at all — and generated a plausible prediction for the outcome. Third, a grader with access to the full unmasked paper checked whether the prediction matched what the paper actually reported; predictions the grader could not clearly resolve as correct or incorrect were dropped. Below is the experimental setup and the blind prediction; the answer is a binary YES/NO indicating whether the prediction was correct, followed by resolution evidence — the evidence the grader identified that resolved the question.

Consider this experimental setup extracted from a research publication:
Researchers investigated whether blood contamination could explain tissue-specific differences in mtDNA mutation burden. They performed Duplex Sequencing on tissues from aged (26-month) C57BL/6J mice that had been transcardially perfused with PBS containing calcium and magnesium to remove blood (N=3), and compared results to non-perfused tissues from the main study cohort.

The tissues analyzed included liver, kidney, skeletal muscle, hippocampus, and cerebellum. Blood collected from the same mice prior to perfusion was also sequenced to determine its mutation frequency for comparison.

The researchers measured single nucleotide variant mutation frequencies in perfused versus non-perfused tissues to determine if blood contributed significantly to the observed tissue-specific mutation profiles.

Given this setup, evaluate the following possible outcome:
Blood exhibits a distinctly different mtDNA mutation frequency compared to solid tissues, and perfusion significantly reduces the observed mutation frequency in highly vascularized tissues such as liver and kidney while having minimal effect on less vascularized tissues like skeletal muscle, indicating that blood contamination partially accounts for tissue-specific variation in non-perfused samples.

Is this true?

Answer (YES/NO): NO